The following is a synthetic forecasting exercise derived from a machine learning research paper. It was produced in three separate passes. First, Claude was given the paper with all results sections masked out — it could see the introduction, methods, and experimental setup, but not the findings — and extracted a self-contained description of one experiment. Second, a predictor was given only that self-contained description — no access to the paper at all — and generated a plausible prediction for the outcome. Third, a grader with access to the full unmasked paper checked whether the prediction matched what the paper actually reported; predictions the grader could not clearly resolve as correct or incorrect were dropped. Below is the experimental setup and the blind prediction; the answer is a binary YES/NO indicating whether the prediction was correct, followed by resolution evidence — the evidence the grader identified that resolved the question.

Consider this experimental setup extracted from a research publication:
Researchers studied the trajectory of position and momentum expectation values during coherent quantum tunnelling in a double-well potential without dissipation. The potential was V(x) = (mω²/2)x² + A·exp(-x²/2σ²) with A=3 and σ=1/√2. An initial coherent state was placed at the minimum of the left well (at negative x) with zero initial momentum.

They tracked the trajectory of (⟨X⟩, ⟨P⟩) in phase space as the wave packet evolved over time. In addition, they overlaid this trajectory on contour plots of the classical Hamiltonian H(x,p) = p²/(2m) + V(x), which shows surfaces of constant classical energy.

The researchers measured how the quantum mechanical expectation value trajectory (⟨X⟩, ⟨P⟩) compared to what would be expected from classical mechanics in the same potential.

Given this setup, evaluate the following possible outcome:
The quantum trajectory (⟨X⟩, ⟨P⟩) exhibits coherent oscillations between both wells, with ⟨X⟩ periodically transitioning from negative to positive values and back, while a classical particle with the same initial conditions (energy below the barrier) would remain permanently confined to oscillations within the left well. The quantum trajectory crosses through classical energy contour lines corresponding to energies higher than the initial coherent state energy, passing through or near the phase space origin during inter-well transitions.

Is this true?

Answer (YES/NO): NO